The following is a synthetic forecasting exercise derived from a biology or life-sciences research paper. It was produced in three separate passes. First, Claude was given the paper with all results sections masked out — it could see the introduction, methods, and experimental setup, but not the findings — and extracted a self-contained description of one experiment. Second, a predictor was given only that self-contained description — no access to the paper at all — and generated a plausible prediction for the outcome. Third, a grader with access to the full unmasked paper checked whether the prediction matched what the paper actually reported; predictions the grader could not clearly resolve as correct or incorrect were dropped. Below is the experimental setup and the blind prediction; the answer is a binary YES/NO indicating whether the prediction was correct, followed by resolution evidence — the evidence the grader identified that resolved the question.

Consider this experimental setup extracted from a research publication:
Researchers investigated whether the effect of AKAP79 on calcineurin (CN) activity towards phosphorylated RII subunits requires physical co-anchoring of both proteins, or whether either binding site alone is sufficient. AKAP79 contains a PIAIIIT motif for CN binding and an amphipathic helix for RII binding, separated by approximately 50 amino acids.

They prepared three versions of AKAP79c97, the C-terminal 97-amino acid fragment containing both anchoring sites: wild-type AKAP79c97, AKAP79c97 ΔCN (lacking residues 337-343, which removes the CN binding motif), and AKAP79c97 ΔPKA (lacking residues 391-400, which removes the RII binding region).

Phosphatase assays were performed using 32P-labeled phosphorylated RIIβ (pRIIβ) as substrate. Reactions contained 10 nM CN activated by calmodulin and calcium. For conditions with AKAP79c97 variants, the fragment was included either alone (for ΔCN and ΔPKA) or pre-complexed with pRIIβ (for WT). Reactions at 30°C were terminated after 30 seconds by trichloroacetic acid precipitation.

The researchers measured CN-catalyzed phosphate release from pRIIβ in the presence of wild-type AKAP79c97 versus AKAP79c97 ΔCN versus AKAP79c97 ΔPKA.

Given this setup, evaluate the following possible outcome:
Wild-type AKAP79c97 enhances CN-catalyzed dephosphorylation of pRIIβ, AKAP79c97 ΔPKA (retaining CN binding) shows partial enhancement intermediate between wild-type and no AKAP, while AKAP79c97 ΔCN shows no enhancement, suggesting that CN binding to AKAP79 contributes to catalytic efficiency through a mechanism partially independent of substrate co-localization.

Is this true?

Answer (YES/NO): NO